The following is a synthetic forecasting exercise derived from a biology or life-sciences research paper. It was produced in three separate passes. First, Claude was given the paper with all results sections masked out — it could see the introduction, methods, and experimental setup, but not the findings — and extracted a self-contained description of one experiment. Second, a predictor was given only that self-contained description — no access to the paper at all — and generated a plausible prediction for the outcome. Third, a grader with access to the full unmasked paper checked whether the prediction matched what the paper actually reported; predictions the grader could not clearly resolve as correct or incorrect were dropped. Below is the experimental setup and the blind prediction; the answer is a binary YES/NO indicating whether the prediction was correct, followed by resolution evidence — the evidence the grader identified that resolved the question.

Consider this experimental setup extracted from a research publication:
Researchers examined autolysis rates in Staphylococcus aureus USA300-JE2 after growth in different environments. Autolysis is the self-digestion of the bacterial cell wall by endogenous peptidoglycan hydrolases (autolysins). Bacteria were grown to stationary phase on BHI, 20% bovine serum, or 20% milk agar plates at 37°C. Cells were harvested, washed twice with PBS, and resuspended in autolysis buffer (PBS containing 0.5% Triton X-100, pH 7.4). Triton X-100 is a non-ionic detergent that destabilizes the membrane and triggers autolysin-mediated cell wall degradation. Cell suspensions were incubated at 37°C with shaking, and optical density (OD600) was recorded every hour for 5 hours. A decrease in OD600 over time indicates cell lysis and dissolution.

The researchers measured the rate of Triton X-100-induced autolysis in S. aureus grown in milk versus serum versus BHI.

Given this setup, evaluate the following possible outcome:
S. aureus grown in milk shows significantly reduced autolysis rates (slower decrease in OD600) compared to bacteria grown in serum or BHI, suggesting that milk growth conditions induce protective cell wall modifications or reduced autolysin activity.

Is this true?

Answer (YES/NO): YES